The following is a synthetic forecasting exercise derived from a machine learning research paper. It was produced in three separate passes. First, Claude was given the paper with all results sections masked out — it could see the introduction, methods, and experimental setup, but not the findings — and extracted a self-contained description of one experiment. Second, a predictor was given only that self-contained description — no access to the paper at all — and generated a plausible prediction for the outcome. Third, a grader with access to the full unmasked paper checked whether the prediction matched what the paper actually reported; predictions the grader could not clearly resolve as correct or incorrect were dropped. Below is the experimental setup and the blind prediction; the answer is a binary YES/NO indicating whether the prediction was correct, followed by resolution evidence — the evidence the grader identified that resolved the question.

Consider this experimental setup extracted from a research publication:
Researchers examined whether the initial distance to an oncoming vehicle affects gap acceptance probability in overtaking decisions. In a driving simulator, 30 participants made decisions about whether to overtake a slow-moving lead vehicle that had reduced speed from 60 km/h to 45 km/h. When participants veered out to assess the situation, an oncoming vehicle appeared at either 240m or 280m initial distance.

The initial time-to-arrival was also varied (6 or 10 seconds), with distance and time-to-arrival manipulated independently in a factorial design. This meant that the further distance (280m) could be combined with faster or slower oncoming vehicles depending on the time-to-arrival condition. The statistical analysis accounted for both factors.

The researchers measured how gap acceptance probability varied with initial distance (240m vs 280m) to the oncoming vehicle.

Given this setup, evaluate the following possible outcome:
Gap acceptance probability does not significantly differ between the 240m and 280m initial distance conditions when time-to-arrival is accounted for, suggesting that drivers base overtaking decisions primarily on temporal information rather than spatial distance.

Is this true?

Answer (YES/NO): NO